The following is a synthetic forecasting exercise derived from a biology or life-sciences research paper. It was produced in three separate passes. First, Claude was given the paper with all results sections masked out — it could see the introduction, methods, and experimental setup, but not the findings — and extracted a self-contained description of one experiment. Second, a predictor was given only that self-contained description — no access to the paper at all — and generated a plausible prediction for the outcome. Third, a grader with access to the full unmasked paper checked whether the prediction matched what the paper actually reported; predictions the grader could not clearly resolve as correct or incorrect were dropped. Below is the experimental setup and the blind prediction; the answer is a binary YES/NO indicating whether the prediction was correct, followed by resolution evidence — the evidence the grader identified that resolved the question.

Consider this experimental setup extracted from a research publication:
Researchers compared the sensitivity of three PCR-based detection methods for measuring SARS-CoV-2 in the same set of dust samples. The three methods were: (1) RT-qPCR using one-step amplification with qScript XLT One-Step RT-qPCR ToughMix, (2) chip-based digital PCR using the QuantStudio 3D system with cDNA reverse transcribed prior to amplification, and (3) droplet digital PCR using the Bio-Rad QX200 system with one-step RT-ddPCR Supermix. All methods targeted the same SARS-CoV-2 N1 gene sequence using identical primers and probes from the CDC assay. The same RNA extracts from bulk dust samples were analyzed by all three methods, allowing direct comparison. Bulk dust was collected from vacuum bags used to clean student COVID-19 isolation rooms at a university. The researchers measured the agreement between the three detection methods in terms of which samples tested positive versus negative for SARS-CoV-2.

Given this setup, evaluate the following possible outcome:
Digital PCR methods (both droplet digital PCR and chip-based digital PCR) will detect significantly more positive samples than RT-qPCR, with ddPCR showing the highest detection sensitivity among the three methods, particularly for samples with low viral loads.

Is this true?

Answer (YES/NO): YES